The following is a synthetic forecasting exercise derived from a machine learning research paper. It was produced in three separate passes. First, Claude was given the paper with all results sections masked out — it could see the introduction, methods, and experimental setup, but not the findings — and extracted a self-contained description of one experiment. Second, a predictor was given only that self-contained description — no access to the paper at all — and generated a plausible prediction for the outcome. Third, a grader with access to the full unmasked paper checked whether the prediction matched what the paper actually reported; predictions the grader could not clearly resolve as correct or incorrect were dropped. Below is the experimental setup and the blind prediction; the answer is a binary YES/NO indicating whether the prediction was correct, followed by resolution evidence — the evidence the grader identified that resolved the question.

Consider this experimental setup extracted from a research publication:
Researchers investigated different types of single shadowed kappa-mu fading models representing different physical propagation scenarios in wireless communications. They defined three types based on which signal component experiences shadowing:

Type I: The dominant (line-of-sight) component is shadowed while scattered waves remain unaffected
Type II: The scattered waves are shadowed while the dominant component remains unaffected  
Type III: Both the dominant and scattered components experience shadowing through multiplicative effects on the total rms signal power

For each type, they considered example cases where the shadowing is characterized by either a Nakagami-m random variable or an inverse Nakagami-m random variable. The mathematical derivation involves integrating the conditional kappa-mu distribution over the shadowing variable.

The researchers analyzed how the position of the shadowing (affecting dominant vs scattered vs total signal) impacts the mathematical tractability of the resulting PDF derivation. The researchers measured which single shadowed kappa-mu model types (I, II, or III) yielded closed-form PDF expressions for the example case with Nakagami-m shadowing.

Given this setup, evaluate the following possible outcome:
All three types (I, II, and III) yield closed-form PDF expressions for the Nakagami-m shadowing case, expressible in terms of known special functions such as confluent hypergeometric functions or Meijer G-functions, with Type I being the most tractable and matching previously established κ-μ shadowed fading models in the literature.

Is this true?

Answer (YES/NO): NO